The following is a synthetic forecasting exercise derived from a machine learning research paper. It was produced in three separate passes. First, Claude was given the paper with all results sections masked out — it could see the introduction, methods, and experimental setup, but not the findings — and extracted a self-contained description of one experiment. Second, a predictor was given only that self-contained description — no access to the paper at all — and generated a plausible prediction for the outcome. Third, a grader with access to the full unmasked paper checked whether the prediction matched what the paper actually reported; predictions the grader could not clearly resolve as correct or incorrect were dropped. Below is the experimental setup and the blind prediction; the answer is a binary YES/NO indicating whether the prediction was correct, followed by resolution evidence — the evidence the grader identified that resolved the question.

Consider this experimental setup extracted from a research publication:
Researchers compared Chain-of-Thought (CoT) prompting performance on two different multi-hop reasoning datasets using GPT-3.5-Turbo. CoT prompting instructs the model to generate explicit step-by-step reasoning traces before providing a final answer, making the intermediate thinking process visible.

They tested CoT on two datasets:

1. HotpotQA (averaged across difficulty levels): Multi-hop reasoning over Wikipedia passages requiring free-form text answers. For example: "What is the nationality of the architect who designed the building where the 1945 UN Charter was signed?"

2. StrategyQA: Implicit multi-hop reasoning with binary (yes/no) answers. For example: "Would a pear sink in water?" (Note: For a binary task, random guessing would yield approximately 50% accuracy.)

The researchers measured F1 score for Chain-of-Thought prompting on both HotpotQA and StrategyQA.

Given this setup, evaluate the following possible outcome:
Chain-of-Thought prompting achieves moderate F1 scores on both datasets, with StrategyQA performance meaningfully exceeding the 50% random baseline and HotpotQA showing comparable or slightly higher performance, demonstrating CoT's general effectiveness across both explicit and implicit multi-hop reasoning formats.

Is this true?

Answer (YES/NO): NO